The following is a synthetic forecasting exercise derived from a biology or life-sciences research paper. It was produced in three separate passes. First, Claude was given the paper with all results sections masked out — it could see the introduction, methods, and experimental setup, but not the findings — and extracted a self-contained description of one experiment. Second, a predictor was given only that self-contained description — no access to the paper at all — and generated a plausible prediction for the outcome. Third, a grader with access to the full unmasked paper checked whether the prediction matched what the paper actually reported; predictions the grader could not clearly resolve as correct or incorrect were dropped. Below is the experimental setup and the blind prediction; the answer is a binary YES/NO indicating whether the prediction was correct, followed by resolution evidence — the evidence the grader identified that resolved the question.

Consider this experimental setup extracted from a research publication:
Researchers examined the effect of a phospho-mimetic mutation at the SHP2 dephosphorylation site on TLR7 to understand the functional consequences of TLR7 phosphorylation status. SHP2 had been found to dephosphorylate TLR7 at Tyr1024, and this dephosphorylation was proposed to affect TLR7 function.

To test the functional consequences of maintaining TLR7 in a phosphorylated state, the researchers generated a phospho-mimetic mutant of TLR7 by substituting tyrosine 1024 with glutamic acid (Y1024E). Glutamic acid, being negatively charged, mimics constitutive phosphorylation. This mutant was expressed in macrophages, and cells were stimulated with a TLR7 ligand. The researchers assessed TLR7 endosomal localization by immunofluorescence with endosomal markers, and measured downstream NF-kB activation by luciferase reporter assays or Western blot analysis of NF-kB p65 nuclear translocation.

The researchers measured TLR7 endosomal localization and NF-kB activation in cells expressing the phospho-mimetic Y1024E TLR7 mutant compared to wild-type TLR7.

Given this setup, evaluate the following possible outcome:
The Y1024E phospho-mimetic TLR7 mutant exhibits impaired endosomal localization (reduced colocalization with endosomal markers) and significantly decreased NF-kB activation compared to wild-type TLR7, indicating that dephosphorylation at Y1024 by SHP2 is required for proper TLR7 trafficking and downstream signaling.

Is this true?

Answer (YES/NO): YES